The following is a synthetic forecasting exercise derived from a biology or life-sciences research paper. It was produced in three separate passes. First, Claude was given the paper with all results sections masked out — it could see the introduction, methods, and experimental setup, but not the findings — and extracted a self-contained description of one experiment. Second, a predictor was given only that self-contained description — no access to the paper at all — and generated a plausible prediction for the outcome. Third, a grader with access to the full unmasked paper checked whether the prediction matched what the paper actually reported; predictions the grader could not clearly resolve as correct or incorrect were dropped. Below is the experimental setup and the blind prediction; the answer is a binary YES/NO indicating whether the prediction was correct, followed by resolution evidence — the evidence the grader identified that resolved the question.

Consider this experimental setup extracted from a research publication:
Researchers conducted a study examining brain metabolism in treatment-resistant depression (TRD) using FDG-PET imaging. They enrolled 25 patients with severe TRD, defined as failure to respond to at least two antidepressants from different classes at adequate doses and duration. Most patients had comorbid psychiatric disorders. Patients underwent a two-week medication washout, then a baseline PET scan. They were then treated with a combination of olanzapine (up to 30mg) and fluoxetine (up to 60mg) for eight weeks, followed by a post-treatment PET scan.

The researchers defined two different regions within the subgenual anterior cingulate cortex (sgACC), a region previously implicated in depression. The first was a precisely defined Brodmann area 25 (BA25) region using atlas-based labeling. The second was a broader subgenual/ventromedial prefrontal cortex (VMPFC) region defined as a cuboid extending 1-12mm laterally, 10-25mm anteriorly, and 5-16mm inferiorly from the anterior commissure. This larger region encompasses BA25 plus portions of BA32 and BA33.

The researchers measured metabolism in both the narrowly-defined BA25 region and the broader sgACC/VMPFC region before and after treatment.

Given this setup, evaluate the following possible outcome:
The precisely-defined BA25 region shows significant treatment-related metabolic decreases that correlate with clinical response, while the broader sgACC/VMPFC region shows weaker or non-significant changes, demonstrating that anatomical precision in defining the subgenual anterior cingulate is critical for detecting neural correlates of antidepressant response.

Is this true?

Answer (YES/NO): NO